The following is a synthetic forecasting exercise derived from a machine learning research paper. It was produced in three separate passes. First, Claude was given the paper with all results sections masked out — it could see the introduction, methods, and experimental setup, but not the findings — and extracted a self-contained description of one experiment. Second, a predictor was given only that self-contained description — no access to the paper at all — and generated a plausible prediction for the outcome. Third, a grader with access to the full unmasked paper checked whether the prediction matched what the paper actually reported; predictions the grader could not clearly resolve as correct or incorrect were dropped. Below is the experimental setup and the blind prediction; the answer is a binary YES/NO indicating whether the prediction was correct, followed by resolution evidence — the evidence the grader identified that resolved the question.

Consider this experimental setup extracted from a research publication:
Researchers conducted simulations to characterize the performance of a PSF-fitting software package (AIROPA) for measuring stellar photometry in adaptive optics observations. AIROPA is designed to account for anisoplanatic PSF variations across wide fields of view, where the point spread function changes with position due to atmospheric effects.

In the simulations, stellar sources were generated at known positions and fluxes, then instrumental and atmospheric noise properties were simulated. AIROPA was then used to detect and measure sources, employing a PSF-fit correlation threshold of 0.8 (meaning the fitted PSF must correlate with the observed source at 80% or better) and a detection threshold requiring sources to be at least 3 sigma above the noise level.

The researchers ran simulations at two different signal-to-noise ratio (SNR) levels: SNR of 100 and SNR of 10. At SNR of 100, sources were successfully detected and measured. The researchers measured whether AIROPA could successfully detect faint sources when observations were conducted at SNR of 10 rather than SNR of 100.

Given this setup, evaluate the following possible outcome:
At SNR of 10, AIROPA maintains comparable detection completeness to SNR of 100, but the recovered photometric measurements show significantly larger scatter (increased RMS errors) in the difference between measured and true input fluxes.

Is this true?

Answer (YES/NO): NO